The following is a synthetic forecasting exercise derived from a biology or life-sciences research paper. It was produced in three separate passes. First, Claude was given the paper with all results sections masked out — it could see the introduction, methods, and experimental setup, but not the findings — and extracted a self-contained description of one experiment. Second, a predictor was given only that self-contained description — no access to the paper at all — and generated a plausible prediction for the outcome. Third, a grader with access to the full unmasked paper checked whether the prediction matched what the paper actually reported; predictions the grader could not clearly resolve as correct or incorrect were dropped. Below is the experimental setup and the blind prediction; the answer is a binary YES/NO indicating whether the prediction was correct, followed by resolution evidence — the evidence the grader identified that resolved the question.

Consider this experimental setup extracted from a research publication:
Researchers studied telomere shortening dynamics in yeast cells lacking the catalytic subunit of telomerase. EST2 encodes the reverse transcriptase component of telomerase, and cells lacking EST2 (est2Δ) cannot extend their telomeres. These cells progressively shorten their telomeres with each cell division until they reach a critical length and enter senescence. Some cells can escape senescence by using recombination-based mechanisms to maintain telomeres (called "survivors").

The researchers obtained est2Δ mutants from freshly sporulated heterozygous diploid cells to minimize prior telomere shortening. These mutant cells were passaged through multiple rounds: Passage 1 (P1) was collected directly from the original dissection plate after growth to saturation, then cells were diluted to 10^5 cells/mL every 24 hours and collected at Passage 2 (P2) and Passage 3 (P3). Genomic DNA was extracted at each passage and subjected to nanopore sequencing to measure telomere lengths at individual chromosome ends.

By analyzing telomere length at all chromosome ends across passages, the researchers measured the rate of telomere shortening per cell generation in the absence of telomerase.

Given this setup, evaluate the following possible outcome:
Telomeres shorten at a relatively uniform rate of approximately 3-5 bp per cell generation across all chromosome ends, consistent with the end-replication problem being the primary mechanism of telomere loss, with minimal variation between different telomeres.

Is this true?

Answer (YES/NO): YES